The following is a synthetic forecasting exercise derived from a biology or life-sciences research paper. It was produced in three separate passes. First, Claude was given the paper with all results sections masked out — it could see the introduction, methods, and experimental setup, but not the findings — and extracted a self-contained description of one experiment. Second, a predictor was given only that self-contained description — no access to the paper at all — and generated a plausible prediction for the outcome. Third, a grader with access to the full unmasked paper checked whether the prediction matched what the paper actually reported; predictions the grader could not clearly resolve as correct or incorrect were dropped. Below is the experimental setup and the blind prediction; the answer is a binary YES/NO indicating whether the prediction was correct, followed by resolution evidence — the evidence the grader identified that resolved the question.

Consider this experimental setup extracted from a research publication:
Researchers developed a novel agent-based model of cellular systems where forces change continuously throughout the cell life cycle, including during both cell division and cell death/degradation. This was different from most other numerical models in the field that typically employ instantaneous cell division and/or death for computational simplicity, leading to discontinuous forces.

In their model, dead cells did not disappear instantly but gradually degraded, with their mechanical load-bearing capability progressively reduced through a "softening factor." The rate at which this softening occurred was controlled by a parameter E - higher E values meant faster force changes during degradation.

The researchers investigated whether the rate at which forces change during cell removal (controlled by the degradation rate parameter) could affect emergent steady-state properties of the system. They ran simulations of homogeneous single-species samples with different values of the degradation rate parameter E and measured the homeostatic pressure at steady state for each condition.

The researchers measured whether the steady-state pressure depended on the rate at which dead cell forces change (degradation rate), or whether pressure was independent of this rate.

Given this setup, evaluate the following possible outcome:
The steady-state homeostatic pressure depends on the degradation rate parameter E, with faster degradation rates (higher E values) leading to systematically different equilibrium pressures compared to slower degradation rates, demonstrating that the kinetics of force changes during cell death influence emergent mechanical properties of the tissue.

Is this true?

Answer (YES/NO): YES